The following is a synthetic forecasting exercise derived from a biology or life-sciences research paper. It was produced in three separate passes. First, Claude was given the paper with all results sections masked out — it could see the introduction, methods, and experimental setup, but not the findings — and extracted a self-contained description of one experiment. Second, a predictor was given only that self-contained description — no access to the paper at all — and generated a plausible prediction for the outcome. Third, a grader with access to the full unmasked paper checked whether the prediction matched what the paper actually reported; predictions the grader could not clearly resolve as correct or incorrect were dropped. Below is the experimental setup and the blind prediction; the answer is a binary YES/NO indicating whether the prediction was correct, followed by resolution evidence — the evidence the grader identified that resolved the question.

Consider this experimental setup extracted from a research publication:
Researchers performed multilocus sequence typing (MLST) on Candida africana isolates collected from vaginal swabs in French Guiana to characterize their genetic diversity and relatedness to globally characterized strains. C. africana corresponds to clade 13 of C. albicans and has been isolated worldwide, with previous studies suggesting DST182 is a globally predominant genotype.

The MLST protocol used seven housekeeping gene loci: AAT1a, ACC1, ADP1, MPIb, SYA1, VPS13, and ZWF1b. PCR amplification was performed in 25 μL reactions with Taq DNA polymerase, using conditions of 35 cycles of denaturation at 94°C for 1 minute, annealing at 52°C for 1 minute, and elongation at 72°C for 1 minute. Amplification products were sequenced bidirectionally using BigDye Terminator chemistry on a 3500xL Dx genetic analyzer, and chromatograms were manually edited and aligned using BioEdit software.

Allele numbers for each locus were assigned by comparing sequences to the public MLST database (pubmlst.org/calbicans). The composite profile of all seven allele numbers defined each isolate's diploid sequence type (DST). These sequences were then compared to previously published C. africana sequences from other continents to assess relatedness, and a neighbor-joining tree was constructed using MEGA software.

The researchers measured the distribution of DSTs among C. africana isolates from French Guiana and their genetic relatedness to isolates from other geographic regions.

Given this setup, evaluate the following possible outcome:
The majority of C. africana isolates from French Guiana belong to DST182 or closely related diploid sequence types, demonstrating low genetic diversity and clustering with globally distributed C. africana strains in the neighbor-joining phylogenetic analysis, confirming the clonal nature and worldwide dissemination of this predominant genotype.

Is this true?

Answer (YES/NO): YES